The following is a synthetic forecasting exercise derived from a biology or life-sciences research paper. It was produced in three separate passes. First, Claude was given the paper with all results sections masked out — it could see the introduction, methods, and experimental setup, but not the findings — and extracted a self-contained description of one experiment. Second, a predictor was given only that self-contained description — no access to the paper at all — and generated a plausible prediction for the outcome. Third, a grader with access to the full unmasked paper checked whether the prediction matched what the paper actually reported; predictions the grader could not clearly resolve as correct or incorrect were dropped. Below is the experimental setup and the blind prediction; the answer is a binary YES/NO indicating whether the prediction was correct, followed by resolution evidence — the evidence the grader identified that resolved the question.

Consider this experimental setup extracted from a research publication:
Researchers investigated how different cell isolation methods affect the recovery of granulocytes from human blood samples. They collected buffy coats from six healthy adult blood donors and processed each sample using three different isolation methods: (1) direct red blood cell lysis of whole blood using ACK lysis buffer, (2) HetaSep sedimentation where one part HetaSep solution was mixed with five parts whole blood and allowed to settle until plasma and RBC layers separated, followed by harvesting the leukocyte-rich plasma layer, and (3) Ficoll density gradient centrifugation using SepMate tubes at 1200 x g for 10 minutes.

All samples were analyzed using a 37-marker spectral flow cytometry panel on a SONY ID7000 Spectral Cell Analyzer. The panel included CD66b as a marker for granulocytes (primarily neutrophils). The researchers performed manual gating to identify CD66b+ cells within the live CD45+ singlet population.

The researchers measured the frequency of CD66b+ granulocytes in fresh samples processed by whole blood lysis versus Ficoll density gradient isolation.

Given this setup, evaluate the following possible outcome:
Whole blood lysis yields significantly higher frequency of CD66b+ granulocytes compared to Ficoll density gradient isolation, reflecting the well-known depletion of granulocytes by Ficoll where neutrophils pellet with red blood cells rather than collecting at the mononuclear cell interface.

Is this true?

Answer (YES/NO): YES